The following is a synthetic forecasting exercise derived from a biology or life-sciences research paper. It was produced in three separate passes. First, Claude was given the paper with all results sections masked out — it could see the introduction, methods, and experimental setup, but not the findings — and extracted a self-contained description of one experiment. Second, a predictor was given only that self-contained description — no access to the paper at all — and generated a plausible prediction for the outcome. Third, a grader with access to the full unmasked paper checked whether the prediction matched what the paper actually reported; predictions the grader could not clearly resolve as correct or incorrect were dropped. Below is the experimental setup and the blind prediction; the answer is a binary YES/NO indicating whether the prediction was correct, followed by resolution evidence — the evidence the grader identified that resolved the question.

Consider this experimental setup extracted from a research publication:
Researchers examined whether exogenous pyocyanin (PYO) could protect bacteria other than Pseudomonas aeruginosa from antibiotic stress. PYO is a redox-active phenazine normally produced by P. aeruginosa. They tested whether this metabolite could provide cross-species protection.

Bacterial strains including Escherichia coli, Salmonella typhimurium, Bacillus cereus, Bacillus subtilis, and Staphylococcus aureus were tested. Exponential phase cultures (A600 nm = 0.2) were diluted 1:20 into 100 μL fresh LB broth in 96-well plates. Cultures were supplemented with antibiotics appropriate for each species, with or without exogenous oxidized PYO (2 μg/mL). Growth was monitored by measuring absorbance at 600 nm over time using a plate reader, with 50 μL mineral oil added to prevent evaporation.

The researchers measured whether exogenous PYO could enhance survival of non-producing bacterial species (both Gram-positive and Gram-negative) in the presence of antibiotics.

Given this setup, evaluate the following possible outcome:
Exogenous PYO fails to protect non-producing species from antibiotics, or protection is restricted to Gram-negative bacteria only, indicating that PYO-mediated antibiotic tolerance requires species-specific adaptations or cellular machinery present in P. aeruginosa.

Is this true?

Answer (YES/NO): NO